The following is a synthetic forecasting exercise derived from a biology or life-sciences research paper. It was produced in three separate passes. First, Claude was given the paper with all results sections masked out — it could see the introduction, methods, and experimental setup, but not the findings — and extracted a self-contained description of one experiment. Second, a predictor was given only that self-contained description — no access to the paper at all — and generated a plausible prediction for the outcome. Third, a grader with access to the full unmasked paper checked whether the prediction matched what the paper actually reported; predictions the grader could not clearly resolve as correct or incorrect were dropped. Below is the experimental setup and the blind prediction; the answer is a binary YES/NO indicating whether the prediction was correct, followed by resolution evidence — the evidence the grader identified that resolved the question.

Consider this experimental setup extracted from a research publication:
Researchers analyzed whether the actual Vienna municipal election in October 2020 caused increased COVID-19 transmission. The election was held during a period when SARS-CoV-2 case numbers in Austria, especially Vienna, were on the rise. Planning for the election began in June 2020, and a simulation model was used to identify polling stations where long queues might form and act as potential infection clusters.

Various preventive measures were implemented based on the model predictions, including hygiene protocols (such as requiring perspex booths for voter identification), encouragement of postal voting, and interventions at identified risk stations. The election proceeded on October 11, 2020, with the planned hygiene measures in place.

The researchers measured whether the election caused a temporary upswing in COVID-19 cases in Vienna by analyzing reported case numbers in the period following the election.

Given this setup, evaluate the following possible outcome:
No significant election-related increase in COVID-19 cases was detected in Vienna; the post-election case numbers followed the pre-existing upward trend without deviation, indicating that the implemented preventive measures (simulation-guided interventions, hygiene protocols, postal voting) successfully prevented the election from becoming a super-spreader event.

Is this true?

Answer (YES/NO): NO